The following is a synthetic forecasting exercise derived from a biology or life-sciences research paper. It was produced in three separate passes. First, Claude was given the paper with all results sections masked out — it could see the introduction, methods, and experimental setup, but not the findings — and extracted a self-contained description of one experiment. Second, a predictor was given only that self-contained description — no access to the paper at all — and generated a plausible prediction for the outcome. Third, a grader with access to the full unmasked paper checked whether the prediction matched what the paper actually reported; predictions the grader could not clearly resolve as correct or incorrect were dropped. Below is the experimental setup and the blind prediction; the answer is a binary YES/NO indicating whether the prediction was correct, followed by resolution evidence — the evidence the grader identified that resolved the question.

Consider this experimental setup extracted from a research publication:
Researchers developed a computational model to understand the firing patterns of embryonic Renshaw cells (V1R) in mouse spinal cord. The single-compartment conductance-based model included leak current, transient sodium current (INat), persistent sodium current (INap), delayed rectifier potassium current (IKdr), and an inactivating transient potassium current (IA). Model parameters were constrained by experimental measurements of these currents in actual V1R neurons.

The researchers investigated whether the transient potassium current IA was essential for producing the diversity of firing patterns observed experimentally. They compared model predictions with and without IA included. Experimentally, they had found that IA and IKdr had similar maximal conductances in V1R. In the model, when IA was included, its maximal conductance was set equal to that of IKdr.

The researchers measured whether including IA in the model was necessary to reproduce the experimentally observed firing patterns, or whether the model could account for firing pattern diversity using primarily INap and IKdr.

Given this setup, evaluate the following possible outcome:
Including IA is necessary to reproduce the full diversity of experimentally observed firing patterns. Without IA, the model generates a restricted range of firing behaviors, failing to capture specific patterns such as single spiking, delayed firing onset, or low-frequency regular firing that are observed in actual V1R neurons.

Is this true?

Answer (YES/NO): NO